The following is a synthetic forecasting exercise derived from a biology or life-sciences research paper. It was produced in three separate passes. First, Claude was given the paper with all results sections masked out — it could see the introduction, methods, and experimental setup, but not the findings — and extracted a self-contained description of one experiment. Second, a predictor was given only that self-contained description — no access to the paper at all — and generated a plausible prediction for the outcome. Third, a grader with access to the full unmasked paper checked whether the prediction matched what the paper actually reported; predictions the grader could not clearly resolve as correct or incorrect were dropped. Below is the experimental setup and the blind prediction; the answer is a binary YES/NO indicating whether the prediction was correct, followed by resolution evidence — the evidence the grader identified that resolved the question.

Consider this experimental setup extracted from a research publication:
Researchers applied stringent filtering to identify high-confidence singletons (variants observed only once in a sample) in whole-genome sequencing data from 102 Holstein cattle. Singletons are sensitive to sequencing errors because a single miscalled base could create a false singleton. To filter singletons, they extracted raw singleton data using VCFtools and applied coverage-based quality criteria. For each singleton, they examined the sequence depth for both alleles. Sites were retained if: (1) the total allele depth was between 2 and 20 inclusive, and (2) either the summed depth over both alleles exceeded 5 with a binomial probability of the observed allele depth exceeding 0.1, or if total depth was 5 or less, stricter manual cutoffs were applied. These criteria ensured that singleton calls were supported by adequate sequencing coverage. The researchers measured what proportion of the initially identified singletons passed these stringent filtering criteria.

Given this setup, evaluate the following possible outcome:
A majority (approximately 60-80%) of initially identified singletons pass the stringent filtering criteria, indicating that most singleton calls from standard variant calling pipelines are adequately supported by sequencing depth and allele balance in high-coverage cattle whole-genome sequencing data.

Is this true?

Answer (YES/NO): YES